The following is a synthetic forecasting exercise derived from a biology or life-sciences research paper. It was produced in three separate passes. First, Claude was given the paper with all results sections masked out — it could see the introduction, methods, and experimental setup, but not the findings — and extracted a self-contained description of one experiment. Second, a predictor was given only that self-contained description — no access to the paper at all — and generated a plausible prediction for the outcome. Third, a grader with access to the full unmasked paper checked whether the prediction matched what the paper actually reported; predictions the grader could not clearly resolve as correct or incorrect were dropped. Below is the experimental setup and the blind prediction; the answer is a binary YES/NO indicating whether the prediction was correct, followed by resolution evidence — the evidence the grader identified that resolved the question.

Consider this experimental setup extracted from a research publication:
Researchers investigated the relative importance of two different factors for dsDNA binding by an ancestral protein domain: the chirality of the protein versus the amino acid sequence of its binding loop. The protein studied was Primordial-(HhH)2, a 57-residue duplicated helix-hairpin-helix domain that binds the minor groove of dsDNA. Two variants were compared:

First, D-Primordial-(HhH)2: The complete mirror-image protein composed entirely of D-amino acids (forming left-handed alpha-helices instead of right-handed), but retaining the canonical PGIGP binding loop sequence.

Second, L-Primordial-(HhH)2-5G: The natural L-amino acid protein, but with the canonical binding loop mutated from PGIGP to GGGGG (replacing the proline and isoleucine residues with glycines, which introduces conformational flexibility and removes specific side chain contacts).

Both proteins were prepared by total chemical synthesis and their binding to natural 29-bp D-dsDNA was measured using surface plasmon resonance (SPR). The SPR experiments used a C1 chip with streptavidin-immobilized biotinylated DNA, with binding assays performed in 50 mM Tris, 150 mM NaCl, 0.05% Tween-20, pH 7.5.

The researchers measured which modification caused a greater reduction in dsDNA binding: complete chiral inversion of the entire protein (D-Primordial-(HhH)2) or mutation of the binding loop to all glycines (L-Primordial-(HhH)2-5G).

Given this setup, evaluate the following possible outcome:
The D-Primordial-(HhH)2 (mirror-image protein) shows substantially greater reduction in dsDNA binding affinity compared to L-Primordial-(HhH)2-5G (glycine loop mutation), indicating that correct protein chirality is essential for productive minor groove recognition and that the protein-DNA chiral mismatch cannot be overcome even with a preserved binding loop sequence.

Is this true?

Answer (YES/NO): NO